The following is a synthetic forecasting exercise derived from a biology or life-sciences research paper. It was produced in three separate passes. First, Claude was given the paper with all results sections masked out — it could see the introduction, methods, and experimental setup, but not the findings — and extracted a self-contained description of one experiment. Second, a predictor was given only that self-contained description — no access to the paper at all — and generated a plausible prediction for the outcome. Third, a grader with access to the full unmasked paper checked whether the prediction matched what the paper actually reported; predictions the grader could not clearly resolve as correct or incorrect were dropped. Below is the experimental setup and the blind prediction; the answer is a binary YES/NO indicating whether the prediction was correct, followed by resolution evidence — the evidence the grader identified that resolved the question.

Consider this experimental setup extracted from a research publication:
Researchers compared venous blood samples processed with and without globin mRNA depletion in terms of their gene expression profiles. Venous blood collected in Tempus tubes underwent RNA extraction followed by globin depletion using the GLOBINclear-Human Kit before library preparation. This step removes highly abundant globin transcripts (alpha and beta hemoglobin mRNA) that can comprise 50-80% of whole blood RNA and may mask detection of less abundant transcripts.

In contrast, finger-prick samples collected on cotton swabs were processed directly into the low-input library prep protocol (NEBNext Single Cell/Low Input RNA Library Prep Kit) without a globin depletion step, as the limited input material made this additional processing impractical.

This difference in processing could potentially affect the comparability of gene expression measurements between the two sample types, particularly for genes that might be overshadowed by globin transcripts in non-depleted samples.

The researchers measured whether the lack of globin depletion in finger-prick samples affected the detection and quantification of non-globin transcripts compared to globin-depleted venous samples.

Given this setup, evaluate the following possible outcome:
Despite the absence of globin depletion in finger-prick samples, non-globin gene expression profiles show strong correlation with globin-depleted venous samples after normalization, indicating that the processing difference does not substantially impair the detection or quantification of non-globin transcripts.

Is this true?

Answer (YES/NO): YES